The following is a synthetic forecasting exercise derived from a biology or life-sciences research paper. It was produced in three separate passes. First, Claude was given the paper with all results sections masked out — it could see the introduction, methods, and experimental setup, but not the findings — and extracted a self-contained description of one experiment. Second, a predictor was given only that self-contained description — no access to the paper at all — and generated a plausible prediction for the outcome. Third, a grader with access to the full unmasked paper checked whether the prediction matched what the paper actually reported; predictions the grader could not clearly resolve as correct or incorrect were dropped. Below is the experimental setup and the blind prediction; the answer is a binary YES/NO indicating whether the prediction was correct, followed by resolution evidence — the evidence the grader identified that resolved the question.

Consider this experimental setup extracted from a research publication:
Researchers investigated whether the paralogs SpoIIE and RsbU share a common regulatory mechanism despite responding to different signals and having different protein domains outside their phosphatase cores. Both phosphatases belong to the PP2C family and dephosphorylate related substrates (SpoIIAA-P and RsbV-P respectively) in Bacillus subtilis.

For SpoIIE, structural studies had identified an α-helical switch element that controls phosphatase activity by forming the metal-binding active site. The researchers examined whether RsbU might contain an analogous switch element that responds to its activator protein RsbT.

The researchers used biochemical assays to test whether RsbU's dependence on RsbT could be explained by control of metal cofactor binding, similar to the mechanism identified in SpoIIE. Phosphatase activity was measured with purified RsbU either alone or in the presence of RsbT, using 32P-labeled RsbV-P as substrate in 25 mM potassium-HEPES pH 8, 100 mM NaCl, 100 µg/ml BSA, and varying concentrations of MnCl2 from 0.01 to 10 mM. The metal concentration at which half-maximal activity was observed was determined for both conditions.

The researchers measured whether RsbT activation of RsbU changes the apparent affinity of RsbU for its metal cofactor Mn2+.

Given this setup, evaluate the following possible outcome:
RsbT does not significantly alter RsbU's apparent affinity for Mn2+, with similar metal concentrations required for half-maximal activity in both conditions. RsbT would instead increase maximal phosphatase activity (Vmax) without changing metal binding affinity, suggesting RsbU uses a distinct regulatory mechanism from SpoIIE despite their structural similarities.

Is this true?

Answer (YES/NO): NO